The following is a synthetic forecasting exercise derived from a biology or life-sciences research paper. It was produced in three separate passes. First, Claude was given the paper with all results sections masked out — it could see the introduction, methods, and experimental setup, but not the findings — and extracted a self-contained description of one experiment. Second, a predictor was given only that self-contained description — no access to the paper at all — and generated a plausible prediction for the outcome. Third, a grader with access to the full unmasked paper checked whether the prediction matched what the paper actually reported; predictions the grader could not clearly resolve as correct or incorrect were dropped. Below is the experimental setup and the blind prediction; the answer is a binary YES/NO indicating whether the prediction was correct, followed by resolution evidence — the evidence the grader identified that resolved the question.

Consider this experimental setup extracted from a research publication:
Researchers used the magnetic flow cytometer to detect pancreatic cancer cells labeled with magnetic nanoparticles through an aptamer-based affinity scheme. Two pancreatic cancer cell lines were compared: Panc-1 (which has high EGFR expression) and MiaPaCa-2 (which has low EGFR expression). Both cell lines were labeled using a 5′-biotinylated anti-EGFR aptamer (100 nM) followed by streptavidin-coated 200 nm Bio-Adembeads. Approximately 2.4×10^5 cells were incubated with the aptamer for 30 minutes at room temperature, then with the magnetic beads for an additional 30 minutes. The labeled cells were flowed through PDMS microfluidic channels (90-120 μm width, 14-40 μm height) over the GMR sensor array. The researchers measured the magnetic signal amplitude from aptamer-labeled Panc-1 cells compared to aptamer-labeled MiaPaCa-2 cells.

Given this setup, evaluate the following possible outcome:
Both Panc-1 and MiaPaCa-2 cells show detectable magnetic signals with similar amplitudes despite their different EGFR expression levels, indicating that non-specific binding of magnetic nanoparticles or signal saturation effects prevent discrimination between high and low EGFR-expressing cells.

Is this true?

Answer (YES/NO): NO